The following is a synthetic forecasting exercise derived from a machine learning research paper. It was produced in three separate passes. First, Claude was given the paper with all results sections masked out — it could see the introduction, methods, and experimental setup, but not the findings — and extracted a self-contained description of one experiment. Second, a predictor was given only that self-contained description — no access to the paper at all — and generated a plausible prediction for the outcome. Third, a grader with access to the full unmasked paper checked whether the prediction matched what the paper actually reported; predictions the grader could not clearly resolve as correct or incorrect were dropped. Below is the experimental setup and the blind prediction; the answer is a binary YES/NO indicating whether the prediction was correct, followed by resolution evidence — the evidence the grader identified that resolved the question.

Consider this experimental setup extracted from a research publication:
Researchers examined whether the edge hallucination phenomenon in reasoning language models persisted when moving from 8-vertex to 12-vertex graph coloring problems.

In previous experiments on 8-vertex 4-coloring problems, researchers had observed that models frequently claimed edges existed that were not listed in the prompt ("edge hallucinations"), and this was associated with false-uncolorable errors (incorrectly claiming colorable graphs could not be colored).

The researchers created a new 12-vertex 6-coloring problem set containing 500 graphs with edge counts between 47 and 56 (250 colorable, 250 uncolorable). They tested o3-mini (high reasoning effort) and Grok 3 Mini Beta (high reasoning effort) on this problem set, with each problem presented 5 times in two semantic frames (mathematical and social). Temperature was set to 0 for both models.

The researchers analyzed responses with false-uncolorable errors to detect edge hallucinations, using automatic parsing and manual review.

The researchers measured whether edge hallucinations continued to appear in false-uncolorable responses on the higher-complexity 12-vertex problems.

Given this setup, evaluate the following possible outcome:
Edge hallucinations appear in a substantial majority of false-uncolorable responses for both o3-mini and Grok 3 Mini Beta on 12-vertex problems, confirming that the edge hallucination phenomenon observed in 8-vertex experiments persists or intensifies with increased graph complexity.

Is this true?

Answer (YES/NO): NO